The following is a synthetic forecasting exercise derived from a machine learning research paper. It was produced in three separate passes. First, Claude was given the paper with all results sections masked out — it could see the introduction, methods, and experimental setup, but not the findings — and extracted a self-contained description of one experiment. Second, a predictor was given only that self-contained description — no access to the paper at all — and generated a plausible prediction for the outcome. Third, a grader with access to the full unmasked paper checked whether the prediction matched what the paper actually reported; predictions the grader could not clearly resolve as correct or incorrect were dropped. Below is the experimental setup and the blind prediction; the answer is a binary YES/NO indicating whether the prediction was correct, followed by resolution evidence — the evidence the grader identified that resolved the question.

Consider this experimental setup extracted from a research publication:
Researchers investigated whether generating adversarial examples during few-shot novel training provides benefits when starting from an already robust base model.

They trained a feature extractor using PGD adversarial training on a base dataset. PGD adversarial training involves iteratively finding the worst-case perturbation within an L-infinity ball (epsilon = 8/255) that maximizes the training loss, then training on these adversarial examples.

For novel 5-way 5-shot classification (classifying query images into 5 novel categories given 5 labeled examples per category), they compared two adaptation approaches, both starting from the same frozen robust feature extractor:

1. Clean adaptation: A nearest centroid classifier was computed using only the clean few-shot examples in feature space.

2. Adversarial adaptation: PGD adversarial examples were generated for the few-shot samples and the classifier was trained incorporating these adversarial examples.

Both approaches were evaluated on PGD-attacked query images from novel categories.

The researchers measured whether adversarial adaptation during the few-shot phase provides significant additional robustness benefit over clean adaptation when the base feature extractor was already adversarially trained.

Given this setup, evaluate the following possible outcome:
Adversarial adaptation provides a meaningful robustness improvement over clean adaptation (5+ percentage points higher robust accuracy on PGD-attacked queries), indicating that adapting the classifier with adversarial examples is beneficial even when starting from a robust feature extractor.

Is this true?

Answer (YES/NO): NO